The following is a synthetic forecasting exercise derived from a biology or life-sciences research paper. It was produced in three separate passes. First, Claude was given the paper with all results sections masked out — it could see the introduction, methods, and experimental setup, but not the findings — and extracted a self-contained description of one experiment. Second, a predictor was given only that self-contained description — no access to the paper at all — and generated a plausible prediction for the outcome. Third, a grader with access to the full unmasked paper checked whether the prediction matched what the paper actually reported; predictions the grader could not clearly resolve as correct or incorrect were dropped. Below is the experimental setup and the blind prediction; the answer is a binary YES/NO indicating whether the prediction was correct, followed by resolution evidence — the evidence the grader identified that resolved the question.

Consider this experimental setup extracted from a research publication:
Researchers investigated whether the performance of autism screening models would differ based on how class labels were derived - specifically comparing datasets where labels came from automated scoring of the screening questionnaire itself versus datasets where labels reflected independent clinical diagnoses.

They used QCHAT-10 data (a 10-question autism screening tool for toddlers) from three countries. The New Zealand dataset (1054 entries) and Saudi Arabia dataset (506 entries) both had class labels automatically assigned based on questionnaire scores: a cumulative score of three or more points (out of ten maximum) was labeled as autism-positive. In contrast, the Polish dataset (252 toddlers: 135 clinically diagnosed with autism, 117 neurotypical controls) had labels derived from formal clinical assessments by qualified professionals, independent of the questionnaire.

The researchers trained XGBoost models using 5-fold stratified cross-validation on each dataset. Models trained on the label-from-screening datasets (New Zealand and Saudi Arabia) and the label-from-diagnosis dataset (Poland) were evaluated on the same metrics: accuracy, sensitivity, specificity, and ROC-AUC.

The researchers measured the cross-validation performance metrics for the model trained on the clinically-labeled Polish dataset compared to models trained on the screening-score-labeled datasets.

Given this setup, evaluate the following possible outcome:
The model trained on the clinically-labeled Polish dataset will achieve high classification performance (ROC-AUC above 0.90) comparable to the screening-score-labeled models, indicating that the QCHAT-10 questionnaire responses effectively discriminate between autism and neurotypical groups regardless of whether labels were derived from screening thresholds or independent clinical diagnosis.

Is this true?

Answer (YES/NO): YES